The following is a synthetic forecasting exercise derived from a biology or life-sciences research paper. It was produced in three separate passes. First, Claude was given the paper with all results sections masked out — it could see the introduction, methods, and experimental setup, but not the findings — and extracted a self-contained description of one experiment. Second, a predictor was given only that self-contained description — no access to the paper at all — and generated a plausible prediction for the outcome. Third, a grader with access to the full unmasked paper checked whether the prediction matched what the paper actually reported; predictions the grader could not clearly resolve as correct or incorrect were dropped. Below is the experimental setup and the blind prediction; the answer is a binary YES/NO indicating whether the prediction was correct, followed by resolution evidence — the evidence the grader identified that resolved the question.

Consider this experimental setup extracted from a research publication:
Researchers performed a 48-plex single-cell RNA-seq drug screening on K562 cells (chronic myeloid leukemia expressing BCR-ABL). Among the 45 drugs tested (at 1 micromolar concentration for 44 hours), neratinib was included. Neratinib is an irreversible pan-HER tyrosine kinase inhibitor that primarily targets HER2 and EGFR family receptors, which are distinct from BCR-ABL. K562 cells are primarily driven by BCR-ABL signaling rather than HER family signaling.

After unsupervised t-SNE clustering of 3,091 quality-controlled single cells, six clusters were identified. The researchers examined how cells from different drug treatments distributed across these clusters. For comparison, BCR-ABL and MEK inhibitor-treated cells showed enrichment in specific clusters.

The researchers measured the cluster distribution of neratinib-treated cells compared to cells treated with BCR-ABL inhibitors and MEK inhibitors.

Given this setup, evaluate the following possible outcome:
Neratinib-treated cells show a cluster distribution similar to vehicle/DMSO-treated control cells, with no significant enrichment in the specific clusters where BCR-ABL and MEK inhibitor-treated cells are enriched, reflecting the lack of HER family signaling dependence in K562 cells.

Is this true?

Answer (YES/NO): NO